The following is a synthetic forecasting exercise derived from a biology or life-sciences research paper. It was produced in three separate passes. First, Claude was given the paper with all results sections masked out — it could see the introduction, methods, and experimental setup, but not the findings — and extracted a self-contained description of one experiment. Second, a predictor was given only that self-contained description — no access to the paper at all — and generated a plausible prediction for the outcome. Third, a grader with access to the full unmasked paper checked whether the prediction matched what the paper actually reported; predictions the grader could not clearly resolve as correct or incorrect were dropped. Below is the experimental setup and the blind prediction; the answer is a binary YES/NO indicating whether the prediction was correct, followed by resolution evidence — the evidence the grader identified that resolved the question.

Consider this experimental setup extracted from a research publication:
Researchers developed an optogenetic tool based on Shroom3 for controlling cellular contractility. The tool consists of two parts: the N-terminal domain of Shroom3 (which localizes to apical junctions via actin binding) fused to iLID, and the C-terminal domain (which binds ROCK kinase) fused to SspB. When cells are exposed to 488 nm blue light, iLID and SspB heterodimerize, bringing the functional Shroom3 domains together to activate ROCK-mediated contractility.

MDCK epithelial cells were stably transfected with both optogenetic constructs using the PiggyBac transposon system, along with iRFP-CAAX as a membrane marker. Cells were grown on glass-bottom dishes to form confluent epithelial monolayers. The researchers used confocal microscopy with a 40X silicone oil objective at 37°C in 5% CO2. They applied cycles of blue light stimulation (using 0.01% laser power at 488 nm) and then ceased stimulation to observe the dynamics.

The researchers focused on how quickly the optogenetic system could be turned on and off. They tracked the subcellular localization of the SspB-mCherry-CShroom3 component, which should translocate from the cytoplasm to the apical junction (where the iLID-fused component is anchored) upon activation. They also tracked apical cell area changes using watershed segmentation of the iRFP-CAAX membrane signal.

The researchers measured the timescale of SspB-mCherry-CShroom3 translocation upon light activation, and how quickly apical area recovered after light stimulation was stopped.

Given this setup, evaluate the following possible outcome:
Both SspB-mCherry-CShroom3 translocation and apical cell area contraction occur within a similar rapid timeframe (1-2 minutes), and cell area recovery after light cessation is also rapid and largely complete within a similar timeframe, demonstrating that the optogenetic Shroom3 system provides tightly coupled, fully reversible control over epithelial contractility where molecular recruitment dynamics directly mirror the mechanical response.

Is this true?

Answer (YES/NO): NO